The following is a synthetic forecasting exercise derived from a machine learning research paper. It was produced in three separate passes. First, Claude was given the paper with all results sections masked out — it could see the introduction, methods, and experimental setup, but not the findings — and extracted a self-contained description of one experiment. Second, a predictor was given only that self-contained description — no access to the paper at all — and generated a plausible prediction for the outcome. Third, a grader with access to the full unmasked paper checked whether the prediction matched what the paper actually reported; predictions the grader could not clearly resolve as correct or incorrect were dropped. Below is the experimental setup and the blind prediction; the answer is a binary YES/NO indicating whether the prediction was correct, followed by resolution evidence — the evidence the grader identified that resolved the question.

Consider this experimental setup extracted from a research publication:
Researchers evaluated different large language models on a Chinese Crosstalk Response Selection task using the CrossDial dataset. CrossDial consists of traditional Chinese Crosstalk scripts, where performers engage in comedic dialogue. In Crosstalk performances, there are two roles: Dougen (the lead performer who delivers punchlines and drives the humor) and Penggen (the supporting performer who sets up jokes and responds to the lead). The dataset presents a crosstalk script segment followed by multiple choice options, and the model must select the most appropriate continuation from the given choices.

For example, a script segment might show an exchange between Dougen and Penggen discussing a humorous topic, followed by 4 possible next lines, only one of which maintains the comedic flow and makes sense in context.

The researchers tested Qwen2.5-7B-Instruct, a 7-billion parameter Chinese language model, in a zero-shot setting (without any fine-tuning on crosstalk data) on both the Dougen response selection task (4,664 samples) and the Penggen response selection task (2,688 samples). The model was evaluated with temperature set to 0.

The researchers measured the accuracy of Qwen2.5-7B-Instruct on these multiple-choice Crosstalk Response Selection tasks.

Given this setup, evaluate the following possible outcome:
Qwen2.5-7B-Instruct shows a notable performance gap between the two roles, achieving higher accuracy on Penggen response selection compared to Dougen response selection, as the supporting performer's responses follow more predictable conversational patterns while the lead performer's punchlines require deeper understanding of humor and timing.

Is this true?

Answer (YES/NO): NO